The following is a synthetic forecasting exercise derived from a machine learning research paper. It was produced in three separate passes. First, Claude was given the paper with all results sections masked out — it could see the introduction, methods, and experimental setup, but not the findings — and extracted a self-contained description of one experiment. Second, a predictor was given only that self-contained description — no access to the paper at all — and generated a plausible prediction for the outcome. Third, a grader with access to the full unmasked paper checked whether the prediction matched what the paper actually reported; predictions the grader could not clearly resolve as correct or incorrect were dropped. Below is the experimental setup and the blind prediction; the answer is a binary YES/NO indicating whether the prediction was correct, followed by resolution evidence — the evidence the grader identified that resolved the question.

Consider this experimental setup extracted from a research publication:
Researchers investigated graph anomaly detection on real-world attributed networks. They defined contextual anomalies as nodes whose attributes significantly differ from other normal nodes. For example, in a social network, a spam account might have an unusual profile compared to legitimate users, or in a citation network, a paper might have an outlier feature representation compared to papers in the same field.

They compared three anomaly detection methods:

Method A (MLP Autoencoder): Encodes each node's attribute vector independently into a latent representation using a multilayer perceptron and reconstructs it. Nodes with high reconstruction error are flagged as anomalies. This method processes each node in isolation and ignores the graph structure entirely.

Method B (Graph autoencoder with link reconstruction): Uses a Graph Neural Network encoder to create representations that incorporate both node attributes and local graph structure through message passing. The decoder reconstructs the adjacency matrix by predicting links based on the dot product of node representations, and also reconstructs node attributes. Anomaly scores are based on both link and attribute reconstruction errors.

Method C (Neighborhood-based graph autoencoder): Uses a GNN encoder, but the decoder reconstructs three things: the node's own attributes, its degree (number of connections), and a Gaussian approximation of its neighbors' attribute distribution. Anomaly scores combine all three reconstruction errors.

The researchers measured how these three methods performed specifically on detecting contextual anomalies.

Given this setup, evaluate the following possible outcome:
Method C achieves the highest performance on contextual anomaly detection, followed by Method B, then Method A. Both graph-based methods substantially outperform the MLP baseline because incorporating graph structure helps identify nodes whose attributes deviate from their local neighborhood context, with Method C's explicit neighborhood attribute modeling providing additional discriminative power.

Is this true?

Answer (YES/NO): NO